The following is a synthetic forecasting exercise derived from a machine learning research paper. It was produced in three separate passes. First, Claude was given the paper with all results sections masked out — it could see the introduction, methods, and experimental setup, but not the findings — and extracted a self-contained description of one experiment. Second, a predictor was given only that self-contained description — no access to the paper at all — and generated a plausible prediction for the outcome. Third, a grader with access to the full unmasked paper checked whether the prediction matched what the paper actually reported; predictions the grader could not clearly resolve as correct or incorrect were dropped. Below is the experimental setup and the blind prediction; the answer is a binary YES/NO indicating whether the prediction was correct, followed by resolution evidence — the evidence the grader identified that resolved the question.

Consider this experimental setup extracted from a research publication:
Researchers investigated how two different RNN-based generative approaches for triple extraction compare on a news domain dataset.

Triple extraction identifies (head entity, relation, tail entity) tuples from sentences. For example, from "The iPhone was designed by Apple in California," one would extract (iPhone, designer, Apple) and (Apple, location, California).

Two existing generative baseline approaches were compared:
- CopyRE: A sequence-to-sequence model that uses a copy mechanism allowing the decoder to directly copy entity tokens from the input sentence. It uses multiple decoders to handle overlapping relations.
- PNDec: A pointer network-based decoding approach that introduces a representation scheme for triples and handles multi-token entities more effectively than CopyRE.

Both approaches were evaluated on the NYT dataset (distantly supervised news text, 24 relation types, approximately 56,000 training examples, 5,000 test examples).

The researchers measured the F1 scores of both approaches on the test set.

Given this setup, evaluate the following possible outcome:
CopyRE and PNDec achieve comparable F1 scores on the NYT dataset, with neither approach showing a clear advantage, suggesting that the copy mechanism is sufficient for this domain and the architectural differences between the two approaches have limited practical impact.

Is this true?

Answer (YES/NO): NO